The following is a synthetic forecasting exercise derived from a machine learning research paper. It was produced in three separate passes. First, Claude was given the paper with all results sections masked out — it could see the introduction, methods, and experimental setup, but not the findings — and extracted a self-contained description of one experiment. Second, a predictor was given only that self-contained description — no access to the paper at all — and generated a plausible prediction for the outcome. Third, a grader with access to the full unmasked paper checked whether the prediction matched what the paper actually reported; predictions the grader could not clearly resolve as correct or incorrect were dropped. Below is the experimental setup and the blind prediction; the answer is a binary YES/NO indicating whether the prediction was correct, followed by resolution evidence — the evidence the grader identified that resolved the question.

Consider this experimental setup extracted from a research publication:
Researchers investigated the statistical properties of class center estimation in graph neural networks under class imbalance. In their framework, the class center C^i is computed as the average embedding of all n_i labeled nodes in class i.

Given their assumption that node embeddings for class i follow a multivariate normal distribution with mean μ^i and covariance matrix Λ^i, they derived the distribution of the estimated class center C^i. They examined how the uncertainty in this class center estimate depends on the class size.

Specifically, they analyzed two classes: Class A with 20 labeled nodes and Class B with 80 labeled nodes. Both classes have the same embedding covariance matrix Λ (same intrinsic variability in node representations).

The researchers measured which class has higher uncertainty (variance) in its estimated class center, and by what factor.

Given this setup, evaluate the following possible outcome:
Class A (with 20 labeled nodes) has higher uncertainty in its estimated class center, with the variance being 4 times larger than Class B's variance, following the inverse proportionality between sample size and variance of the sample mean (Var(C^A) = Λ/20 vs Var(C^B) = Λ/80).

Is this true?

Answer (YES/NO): YES